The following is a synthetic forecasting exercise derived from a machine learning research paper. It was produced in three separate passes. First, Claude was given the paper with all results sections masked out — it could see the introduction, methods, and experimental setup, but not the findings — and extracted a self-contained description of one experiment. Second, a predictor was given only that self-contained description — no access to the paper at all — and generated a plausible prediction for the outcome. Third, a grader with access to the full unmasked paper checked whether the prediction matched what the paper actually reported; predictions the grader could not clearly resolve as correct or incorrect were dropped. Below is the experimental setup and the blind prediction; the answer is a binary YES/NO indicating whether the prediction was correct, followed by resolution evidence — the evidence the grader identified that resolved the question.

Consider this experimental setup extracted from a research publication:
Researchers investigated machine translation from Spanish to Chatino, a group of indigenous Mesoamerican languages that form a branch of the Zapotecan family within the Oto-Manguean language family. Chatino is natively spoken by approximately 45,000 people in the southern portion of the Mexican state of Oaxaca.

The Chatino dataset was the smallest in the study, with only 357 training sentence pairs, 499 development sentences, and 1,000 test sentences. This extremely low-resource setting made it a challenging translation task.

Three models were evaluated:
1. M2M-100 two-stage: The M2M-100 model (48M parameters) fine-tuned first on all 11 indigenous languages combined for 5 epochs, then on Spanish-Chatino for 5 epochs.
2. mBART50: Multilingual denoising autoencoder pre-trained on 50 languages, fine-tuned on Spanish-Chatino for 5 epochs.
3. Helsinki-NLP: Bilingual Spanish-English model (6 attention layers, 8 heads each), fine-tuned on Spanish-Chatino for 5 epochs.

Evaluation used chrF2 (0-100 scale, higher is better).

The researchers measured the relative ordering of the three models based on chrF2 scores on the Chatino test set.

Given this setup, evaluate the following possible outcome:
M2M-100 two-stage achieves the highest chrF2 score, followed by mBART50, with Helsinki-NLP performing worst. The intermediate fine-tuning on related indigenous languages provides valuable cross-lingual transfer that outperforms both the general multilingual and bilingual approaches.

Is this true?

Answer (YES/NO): NO